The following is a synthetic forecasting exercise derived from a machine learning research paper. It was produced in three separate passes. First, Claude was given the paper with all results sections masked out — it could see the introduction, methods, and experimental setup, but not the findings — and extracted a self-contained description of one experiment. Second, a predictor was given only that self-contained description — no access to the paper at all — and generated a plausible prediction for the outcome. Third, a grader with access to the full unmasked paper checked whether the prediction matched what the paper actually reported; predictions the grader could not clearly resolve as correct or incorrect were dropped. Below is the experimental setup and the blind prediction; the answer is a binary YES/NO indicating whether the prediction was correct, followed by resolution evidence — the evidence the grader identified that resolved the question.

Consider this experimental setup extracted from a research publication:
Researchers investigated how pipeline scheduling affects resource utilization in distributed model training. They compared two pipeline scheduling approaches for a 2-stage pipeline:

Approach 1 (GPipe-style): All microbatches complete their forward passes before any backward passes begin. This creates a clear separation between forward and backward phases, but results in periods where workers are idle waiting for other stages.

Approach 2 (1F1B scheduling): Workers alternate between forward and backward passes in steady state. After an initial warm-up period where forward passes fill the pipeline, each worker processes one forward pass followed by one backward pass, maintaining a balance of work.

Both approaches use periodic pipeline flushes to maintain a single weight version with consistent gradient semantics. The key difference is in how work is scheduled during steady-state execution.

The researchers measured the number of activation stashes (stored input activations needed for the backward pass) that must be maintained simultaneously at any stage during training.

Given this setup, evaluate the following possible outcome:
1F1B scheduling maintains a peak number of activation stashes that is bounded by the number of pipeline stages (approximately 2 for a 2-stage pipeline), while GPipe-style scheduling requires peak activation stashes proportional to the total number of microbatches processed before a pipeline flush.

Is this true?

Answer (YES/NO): YES